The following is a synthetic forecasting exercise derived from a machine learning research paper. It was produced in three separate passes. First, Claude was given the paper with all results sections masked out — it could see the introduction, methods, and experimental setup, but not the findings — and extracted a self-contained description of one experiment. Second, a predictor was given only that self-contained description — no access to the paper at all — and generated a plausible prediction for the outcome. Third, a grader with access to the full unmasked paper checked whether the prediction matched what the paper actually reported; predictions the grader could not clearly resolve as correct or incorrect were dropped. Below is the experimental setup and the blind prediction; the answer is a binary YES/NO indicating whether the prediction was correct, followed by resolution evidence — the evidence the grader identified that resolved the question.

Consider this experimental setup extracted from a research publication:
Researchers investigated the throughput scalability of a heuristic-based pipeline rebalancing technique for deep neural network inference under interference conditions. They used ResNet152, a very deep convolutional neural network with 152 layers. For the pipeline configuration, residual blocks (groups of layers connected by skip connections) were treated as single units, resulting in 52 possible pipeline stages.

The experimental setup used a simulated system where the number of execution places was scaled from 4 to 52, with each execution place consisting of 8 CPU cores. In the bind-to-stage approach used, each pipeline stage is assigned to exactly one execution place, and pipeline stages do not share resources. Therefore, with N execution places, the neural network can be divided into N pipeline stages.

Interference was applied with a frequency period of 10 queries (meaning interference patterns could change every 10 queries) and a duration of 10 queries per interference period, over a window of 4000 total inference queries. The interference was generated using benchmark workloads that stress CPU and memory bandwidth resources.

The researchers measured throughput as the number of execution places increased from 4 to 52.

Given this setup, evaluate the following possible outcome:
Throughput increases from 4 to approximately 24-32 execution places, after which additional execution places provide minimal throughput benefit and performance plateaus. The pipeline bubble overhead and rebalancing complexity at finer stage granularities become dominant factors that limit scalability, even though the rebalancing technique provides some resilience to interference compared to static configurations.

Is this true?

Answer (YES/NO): NO